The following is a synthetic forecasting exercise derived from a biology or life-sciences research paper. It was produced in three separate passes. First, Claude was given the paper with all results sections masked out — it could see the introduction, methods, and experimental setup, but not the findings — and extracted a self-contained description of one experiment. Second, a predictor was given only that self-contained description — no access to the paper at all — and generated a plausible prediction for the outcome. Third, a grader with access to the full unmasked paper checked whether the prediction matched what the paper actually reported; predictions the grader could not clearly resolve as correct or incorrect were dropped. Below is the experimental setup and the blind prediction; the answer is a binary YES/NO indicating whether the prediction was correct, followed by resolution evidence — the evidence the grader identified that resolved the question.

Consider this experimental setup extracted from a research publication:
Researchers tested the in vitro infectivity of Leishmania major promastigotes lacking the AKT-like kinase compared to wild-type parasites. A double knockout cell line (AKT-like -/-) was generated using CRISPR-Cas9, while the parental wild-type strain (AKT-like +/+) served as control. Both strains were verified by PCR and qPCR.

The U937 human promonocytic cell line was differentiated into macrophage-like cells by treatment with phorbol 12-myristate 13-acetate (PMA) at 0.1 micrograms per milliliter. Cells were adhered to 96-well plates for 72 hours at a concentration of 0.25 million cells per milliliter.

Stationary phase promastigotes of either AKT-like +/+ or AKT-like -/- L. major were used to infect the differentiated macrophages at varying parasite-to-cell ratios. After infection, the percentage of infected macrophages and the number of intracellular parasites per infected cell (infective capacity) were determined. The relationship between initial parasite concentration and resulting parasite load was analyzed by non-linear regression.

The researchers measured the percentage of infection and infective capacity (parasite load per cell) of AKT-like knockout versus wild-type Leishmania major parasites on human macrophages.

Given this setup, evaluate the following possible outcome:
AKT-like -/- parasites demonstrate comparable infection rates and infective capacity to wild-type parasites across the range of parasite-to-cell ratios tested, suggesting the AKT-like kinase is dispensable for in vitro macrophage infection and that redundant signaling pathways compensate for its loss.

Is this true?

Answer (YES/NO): NO